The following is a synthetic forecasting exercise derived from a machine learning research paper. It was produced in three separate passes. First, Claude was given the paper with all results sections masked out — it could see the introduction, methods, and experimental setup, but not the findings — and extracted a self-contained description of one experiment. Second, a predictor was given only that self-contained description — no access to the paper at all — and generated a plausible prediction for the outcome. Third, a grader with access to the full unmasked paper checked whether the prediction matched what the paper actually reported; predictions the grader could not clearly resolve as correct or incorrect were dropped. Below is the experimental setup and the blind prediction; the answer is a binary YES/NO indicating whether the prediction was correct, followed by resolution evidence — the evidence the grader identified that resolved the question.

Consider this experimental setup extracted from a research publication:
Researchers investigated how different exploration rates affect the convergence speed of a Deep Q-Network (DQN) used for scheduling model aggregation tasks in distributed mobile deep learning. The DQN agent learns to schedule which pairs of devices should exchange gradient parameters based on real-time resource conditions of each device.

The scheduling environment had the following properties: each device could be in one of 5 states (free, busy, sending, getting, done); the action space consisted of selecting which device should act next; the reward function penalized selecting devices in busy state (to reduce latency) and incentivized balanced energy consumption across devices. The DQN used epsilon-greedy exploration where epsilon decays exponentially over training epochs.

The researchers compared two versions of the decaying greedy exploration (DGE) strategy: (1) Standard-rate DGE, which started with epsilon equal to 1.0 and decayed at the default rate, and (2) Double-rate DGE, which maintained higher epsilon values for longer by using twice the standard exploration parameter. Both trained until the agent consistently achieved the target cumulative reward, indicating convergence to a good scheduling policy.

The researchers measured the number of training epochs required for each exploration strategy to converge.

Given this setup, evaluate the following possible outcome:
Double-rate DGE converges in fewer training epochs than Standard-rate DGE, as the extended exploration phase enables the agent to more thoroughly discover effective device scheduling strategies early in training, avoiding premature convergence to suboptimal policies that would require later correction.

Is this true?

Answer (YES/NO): YES